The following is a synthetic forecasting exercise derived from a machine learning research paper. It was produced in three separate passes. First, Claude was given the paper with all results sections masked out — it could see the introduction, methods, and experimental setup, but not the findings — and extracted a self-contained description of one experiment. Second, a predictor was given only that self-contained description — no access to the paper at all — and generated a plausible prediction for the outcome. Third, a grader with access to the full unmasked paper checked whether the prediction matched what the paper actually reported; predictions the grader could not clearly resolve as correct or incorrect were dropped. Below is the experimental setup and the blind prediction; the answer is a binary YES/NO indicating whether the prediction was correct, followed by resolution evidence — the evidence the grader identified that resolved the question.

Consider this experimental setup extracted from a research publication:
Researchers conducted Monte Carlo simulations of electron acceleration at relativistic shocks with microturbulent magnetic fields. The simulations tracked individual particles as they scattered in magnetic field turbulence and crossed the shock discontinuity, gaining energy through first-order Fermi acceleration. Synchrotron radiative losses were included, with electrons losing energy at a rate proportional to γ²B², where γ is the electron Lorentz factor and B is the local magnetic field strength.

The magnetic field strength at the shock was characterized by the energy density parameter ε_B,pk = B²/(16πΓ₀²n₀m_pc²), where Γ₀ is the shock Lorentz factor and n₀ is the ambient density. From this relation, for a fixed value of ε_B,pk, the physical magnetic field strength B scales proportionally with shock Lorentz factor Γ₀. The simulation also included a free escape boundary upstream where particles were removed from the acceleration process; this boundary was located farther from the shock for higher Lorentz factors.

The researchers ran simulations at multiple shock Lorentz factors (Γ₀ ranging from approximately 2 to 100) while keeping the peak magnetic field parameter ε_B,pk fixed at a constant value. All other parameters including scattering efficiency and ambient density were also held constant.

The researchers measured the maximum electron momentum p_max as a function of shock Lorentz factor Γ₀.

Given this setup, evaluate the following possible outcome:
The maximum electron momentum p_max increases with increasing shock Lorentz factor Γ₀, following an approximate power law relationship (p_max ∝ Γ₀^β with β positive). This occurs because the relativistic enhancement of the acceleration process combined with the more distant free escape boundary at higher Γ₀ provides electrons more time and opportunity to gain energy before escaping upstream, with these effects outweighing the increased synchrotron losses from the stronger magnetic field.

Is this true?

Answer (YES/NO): NO